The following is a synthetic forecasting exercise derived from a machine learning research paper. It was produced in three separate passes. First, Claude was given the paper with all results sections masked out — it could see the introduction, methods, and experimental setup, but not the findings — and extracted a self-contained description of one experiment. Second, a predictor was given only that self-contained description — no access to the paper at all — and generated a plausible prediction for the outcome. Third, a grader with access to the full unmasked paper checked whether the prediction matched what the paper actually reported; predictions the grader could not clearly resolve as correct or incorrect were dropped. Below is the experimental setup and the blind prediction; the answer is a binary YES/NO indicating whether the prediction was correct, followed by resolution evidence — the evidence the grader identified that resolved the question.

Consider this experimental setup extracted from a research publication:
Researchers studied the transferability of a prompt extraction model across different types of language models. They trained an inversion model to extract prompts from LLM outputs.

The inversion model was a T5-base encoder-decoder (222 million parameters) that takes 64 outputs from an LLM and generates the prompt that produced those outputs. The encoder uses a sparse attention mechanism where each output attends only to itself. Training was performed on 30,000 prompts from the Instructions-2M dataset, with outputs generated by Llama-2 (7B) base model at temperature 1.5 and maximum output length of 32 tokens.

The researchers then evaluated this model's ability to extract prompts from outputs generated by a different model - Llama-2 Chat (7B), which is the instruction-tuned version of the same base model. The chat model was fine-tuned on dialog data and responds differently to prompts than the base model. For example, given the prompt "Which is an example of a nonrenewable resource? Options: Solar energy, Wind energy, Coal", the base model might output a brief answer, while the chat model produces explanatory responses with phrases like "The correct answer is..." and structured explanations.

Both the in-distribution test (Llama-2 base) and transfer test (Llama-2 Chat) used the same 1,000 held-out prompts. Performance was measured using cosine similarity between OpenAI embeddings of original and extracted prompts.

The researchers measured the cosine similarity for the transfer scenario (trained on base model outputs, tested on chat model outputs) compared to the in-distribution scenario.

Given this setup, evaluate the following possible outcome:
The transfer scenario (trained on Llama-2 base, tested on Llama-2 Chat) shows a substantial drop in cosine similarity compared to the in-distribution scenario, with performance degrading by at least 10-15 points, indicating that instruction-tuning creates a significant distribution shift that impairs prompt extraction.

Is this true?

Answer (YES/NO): NO